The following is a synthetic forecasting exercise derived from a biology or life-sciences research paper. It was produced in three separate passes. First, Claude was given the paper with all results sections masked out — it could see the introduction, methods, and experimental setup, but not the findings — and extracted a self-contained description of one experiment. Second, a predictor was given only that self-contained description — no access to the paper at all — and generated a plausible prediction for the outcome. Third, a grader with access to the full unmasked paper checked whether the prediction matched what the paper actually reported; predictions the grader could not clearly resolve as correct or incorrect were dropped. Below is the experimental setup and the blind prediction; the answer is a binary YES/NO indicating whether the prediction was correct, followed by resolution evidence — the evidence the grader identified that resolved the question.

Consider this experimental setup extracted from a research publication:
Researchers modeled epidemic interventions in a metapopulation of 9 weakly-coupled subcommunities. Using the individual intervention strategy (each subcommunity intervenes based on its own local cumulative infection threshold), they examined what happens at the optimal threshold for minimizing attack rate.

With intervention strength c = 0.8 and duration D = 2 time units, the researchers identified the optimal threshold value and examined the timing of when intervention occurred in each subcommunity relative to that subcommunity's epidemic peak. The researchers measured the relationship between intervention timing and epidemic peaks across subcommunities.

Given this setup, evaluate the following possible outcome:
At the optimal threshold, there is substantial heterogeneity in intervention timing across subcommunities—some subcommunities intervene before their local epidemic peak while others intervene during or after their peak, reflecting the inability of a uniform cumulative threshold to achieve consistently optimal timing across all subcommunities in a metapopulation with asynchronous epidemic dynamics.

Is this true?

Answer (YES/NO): NO